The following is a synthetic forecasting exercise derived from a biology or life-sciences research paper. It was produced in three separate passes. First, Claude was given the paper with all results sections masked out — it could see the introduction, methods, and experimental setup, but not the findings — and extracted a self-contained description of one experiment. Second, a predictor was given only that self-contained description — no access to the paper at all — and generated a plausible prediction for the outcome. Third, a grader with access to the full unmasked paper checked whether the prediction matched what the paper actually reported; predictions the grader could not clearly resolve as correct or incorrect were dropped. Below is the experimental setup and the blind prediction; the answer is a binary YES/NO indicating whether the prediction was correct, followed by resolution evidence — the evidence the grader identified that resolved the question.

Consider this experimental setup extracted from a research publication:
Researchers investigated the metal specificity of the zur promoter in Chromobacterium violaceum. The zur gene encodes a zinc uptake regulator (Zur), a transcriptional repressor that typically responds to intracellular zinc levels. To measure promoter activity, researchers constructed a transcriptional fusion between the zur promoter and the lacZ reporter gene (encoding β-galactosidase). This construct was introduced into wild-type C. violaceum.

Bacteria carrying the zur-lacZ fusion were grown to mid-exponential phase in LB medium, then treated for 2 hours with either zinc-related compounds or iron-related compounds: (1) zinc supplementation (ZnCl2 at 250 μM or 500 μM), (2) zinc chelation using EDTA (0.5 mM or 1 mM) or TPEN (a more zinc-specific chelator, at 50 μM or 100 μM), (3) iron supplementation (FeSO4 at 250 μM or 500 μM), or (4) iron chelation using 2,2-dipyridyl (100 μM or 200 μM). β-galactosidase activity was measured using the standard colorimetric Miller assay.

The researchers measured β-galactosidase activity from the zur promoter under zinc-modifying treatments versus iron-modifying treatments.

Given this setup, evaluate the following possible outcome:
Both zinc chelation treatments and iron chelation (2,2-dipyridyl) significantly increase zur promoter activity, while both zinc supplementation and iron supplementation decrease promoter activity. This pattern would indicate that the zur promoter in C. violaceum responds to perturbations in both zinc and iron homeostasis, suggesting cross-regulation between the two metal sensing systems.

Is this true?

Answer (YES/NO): NO